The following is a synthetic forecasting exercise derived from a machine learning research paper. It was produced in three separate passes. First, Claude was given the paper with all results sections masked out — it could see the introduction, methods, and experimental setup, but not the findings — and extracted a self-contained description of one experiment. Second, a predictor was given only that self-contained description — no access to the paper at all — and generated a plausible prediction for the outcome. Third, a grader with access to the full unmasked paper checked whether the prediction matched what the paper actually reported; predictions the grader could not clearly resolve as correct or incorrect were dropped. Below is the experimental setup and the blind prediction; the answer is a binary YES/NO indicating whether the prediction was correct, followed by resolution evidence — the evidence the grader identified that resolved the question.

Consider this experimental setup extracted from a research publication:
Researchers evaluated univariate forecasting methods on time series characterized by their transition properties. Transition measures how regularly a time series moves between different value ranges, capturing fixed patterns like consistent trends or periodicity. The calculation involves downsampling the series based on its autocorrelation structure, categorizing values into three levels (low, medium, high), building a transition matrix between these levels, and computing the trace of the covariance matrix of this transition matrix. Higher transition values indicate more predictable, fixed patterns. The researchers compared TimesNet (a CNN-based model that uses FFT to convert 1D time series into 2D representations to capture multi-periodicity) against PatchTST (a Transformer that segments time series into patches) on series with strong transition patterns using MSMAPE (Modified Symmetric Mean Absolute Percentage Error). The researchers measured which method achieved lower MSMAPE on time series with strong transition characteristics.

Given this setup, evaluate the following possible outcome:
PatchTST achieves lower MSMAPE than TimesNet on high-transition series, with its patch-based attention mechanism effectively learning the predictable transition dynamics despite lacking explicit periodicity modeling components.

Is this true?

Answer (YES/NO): NO